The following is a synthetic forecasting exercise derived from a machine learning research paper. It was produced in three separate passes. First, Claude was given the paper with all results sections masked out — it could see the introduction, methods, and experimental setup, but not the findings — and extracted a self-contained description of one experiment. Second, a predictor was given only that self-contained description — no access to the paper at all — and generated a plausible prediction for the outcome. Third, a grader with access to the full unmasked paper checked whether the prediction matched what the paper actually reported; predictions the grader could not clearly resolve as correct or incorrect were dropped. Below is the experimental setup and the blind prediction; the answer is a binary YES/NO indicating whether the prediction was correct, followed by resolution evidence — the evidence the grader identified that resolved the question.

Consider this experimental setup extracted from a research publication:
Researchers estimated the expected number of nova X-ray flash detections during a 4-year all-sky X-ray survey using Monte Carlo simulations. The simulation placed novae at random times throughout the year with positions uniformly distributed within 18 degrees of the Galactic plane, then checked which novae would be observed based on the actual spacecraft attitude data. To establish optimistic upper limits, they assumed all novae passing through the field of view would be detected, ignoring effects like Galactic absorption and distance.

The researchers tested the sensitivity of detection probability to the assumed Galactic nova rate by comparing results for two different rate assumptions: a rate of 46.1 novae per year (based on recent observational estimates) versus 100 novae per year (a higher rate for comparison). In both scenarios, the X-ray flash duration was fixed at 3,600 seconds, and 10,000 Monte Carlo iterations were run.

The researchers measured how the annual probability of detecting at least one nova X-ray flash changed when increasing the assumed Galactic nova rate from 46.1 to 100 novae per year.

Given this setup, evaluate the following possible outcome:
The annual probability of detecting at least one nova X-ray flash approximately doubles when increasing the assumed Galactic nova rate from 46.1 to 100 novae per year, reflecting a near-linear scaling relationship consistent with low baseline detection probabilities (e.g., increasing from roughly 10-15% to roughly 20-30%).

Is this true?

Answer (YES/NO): NO